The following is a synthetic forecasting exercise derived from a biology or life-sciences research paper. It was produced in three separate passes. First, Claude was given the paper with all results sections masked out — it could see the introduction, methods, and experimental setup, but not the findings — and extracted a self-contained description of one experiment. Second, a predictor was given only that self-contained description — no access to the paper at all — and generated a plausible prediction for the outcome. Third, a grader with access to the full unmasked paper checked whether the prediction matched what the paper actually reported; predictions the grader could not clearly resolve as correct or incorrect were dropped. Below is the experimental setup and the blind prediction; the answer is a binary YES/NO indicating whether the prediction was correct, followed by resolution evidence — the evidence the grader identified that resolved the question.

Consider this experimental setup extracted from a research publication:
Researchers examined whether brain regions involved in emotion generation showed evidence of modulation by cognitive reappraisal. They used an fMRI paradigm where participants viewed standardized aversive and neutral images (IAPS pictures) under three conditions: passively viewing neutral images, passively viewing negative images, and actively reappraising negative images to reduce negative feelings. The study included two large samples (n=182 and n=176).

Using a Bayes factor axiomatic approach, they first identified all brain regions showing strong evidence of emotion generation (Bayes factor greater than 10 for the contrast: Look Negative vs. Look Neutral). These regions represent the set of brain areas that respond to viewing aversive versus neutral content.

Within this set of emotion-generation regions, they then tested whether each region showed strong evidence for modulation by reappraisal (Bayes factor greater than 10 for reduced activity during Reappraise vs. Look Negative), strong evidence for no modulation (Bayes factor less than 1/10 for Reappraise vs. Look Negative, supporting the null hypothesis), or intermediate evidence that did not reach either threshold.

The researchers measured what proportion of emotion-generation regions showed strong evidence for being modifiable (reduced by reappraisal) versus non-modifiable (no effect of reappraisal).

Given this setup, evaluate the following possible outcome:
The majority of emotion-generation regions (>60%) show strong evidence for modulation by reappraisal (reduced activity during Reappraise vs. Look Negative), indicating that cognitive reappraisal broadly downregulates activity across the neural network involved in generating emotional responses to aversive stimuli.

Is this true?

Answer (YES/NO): NO